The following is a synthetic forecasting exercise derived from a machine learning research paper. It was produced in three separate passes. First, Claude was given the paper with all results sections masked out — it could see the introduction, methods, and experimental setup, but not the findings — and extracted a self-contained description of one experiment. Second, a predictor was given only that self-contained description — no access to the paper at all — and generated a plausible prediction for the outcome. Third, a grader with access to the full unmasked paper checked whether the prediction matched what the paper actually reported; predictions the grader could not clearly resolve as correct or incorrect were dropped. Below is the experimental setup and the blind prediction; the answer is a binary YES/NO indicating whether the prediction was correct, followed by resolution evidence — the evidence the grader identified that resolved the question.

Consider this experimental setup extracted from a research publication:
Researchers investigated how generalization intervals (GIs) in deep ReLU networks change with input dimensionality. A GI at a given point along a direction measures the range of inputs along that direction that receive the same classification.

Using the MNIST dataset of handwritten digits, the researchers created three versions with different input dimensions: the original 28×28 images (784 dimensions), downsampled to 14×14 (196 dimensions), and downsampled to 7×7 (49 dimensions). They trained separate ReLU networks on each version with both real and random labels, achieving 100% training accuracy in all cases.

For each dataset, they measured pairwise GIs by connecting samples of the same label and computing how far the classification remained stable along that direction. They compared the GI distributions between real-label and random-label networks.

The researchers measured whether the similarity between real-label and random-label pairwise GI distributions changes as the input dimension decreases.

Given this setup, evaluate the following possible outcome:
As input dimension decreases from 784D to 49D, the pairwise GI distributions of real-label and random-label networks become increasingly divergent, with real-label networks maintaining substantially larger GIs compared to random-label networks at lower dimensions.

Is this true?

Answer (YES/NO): YES